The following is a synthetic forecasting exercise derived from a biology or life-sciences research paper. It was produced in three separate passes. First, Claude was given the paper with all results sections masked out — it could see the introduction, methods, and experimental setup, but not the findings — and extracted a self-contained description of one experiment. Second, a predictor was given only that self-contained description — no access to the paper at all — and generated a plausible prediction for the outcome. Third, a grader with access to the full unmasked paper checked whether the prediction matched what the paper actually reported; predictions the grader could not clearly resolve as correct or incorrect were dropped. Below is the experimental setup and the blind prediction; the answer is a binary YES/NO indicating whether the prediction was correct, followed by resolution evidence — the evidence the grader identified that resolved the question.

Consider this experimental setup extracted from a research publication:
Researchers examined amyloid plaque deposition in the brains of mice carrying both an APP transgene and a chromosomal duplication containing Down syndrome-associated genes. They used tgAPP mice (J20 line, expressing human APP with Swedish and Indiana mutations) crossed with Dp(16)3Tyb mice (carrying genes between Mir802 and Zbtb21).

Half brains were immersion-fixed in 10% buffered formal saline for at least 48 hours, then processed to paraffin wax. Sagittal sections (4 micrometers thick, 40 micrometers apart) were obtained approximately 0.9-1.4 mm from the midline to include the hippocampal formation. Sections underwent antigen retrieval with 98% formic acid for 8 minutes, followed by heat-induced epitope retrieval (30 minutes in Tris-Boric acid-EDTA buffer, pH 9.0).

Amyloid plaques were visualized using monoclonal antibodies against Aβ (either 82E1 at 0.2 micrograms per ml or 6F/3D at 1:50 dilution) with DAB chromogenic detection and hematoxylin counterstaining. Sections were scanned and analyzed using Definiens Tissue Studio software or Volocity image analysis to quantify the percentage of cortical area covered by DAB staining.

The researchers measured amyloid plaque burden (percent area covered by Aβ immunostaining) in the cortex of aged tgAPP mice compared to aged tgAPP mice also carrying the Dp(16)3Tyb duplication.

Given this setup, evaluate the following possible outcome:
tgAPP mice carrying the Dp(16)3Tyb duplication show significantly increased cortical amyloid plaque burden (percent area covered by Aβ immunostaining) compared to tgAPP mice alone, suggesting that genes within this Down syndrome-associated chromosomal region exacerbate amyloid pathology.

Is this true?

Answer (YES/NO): NO